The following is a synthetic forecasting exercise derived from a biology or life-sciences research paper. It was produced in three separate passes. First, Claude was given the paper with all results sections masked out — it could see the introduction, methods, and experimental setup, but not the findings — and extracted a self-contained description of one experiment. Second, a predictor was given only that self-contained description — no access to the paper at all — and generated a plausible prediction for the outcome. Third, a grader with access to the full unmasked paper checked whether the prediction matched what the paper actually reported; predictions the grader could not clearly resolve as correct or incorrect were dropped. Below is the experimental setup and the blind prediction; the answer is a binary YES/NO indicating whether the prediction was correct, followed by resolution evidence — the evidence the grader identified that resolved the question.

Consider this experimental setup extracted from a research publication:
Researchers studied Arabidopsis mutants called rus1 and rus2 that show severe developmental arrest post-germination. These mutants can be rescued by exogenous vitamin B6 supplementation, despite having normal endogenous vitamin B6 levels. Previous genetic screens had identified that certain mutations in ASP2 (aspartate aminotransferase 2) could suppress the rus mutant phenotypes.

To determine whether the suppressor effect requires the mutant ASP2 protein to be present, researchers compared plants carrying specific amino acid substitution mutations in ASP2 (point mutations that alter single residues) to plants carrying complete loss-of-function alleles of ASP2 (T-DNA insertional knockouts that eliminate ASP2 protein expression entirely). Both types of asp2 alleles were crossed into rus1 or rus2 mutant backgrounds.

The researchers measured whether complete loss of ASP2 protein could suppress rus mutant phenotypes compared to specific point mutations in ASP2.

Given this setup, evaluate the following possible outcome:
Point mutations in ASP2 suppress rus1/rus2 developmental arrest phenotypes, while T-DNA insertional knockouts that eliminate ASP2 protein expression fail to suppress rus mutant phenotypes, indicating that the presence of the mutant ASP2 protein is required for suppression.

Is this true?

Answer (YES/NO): YES